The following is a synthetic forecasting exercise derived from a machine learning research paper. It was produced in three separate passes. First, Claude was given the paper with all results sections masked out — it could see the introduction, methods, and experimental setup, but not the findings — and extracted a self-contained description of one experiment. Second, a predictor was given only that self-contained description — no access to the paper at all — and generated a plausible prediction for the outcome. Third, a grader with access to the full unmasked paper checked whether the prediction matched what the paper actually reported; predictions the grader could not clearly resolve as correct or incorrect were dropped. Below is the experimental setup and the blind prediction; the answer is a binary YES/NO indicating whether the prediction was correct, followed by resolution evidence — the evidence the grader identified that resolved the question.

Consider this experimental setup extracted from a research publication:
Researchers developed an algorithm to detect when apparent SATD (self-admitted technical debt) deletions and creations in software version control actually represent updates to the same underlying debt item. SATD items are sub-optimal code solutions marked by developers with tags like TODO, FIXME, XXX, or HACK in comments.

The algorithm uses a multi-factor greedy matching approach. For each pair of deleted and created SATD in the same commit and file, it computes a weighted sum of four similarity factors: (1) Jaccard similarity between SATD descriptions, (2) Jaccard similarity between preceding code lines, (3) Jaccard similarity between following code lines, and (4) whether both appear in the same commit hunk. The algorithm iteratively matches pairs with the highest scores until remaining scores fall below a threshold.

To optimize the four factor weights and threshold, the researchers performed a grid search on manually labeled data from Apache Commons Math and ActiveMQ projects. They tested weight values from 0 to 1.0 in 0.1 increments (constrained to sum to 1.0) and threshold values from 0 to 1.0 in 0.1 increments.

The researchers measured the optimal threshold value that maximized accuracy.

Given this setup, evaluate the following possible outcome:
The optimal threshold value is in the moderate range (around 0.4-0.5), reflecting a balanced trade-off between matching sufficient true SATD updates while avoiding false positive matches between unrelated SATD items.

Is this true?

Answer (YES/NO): YES